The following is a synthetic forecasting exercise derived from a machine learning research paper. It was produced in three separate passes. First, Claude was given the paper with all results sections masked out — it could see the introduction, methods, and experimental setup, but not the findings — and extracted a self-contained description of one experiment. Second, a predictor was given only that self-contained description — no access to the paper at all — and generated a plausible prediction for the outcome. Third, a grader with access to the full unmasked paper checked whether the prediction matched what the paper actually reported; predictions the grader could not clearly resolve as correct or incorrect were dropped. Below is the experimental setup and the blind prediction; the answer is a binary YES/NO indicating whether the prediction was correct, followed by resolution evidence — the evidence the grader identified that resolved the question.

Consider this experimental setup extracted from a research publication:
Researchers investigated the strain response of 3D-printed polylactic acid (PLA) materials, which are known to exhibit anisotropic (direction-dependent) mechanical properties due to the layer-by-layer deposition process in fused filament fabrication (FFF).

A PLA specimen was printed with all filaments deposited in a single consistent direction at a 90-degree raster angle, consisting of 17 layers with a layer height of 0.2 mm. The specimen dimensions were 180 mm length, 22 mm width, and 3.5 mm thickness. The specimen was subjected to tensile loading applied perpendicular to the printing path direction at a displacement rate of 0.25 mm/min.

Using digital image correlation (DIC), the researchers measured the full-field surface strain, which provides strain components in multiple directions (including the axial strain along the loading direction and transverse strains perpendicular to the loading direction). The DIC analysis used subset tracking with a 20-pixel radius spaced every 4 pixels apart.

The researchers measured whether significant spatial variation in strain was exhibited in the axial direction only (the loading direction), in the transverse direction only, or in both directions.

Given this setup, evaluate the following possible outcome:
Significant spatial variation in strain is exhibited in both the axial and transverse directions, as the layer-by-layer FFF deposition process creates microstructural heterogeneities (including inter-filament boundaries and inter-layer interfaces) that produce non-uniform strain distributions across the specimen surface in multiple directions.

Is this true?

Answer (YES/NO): NO